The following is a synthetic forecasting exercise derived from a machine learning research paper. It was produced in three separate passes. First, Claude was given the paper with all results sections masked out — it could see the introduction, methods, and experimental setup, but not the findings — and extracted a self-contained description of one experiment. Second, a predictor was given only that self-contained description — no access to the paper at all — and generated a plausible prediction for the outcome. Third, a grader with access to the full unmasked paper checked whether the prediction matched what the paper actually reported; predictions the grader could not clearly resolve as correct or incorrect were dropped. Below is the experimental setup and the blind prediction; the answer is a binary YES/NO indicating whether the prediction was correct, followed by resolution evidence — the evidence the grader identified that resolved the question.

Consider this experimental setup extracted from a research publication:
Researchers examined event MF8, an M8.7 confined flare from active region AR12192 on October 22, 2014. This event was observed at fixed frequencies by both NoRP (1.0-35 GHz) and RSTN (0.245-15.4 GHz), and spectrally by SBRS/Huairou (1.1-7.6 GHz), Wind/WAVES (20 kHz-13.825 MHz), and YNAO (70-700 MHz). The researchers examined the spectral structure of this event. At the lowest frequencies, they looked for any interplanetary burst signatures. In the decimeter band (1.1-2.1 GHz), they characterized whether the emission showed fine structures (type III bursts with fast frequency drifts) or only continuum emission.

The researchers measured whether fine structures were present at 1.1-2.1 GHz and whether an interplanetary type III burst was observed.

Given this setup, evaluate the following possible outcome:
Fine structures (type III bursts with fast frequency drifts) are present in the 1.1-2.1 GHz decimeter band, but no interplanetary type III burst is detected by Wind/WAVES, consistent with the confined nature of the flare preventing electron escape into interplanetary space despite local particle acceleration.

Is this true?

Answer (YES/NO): YES